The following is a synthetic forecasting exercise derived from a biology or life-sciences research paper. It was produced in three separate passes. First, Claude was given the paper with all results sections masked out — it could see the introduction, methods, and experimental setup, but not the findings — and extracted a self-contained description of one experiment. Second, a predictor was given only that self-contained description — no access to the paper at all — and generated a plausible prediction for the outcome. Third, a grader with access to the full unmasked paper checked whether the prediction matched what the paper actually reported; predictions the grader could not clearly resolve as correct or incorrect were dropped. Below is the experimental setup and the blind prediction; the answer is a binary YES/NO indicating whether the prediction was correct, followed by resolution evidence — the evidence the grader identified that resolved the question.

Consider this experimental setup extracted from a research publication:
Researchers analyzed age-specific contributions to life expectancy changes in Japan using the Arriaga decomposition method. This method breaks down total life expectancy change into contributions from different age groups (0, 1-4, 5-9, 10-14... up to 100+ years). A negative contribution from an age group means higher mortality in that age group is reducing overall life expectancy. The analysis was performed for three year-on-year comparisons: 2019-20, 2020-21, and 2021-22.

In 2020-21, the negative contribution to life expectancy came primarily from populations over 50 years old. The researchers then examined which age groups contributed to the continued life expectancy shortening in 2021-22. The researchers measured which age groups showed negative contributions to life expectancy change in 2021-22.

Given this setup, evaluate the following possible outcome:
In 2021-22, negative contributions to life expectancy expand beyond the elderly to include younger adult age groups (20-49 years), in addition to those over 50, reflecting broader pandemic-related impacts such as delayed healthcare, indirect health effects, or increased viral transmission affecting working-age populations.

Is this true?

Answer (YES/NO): NO